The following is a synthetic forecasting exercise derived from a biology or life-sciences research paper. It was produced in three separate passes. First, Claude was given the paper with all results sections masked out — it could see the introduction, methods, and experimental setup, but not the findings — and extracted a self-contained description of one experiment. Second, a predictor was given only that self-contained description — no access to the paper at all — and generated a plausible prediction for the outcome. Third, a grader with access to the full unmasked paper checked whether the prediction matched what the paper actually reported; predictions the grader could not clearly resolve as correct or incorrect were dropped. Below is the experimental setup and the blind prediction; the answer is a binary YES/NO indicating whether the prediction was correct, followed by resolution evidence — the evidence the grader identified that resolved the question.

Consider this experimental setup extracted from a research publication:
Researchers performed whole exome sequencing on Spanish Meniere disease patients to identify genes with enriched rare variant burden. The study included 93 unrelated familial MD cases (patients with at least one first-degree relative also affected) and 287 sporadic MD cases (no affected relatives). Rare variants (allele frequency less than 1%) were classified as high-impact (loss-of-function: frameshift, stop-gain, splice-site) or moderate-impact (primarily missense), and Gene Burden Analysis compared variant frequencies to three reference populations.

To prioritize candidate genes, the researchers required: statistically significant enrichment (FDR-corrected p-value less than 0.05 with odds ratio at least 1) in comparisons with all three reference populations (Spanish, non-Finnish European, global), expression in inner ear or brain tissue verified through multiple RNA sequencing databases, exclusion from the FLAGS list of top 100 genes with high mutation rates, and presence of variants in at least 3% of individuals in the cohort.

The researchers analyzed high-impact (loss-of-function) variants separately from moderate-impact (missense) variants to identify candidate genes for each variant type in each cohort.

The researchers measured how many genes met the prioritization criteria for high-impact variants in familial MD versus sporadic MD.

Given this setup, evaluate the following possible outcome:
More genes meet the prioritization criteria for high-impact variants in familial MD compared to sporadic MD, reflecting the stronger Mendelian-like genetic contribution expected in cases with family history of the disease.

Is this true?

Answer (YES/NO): YES